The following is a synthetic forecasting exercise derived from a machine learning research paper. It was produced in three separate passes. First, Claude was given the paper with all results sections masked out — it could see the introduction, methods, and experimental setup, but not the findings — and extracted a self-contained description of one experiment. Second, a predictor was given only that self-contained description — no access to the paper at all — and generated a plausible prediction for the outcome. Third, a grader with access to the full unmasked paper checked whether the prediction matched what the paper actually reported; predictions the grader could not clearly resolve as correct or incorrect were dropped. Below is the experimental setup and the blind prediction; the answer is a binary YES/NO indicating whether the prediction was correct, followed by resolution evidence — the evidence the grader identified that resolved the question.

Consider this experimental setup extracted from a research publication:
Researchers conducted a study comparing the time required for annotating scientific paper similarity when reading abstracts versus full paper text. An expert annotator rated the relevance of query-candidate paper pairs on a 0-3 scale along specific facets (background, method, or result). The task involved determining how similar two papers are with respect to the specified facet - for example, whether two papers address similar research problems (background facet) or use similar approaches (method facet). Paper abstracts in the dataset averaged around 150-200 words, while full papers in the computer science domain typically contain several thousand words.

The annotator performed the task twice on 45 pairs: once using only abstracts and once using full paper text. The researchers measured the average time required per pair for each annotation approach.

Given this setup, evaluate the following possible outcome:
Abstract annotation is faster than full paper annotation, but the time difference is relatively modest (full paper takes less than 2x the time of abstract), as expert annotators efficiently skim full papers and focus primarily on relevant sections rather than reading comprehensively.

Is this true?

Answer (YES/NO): NO